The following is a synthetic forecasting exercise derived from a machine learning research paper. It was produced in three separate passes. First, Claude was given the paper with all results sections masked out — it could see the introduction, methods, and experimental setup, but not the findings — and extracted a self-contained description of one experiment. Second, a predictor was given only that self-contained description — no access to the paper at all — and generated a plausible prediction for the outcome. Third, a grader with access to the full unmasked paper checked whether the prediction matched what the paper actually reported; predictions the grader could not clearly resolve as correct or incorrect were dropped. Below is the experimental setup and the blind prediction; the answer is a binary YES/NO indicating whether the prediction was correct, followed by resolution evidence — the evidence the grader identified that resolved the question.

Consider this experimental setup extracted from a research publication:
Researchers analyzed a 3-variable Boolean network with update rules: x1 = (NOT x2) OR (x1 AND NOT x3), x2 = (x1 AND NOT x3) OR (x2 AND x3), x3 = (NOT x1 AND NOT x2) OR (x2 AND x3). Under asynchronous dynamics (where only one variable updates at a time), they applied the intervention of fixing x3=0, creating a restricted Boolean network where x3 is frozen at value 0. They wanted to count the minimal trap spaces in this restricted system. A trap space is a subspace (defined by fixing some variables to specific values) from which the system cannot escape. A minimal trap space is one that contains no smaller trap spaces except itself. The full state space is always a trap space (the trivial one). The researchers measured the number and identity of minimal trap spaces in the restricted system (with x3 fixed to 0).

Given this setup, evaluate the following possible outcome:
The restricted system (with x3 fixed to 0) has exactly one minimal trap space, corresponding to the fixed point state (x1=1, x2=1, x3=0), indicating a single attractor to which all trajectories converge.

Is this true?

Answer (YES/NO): YES